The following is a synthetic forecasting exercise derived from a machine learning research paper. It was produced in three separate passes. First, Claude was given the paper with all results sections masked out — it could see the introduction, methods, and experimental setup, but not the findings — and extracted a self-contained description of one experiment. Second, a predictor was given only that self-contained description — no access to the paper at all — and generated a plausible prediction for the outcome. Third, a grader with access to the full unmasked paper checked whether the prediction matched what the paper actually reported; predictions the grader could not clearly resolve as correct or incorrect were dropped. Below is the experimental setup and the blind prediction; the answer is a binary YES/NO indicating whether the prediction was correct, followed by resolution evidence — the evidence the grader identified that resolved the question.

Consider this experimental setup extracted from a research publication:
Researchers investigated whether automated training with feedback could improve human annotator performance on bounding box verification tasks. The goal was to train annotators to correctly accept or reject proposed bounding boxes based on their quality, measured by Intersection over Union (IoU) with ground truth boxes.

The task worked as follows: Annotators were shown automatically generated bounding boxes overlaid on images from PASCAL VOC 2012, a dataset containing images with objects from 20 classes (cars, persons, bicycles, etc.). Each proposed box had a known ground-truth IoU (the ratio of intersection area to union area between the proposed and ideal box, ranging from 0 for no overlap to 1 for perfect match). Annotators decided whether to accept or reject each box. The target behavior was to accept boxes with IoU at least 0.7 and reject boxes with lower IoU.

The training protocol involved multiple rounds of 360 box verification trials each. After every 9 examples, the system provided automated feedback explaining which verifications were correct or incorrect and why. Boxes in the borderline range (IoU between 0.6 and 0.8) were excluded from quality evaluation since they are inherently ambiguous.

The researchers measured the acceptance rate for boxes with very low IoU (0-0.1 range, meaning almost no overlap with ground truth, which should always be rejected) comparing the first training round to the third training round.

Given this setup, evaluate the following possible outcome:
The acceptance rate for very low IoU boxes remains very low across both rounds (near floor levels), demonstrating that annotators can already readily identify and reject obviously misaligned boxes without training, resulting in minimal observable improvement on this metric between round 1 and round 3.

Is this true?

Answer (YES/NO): NO